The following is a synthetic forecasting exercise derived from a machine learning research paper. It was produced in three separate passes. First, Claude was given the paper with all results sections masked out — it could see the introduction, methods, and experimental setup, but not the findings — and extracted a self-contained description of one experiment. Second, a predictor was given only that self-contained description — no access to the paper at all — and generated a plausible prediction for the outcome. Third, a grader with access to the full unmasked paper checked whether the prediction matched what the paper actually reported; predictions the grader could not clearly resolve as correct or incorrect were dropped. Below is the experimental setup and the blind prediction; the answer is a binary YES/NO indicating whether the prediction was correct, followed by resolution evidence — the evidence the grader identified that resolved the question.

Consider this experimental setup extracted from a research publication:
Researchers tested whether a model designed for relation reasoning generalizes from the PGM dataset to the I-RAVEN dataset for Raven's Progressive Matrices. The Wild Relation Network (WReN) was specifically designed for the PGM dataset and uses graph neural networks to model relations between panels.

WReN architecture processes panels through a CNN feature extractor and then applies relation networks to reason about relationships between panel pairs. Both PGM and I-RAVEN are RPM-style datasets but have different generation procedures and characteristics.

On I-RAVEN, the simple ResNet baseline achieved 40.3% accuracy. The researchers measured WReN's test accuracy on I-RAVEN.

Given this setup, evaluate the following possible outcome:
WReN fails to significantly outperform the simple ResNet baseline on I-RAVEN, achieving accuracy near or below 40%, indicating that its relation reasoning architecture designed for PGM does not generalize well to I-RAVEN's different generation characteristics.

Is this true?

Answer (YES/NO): YES